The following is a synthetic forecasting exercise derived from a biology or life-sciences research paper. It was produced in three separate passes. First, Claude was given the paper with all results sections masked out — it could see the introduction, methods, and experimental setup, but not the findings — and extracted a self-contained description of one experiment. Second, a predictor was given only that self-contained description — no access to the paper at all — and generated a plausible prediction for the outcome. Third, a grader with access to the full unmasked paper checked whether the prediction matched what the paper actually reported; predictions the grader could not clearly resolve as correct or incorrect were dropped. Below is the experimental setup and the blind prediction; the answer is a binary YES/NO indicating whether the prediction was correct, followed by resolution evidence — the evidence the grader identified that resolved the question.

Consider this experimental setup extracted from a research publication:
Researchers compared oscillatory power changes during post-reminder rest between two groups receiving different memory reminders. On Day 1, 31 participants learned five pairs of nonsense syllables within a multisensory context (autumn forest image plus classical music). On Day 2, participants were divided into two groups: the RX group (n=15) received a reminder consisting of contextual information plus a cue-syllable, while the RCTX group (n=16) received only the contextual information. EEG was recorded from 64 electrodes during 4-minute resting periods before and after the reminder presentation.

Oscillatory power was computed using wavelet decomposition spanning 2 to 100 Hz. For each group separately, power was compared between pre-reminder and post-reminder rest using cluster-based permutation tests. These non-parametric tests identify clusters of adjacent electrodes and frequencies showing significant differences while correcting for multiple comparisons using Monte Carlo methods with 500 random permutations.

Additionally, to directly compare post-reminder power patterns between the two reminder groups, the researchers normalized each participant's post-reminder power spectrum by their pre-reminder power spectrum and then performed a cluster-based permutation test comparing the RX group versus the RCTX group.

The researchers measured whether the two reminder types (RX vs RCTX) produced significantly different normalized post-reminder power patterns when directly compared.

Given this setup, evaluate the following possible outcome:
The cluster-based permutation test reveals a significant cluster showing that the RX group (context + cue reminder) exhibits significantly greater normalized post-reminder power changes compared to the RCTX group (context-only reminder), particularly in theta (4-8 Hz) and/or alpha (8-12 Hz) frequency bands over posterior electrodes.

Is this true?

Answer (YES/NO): NO